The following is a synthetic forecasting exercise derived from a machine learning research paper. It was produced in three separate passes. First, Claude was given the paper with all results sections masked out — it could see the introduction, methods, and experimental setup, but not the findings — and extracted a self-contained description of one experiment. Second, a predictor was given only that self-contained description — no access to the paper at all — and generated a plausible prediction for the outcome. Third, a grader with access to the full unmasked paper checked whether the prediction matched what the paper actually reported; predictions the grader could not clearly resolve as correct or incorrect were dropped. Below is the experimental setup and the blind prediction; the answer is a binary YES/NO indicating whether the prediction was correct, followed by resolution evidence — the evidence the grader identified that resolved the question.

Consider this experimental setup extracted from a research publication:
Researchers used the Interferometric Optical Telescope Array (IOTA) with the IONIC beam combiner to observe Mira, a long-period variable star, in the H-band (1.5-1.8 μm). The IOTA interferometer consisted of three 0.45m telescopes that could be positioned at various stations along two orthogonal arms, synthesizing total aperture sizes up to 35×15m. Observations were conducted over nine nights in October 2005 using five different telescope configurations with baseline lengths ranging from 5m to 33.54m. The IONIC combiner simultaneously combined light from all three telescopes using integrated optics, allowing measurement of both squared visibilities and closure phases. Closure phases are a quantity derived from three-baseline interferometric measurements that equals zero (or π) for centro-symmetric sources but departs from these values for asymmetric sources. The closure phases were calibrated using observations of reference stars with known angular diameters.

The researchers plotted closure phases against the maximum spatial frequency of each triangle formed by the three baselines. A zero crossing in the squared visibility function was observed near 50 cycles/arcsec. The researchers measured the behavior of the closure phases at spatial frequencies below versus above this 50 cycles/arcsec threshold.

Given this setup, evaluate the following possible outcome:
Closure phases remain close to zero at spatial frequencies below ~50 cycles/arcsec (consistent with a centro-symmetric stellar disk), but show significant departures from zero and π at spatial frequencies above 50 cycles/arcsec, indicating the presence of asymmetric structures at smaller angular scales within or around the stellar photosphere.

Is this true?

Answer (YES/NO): YES